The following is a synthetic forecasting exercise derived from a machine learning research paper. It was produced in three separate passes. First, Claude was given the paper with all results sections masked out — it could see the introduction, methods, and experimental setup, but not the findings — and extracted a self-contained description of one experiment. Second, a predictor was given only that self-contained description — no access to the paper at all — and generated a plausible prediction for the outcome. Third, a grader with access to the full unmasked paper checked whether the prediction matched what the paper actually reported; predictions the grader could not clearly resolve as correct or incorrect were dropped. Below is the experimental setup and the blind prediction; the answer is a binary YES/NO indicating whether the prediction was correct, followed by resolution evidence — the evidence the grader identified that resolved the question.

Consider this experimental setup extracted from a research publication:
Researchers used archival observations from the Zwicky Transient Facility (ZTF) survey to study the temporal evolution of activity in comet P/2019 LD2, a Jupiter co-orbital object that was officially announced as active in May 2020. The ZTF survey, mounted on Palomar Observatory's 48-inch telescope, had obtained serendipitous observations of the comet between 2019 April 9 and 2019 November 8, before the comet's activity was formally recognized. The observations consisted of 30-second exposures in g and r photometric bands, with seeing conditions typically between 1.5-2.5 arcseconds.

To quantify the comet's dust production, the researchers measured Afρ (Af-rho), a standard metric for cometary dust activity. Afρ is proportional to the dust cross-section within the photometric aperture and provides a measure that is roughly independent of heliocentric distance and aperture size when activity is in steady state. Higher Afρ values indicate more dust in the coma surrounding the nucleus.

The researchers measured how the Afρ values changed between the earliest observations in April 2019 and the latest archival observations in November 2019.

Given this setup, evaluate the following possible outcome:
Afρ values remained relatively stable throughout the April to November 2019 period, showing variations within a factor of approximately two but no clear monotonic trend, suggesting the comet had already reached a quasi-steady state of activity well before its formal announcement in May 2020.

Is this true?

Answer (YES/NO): NO